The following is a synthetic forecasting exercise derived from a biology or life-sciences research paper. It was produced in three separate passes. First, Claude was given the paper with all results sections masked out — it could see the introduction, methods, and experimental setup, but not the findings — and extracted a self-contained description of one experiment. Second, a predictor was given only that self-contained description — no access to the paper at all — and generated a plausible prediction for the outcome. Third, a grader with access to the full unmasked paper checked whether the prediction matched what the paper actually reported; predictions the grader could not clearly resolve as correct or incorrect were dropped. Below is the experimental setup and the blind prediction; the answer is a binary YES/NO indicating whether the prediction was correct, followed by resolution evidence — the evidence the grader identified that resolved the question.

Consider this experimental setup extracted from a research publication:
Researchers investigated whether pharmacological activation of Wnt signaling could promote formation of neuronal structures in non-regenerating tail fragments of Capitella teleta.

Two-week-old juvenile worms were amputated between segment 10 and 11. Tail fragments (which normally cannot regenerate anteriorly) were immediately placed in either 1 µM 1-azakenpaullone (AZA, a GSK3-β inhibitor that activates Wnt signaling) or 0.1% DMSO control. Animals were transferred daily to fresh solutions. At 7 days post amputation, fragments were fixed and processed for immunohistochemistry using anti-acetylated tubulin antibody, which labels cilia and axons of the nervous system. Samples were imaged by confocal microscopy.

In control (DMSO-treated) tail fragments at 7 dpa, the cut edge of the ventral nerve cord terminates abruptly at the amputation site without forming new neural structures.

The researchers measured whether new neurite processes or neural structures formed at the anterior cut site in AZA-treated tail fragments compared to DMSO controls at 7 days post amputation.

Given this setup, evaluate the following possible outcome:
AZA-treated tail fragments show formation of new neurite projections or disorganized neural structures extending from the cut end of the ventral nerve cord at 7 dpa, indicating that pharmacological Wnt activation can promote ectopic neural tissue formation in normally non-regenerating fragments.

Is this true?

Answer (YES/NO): NO